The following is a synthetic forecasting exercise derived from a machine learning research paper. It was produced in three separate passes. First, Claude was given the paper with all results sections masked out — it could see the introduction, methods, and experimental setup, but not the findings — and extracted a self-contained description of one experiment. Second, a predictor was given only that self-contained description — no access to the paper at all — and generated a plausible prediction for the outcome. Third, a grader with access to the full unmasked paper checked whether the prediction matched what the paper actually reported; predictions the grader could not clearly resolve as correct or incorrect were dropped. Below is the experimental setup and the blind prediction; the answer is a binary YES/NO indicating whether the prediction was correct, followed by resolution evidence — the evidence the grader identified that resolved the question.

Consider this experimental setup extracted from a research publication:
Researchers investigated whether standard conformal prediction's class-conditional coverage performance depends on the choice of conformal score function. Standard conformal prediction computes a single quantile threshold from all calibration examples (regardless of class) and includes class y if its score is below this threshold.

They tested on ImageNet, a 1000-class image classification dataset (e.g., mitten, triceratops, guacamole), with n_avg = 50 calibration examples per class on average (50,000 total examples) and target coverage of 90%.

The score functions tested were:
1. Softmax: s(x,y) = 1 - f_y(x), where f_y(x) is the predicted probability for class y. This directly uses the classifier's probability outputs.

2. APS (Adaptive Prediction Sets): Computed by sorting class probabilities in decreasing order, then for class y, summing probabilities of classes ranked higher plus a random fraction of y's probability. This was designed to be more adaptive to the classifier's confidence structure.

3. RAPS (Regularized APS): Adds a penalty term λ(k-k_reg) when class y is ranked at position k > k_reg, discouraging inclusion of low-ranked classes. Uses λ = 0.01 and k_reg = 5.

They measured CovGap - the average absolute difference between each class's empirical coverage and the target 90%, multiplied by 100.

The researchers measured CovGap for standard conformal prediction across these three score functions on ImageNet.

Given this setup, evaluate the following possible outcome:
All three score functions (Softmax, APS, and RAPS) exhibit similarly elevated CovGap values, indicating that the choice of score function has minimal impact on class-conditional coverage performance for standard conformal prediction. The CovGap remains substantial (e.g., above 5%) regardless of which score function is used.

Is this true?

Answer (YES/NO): NO